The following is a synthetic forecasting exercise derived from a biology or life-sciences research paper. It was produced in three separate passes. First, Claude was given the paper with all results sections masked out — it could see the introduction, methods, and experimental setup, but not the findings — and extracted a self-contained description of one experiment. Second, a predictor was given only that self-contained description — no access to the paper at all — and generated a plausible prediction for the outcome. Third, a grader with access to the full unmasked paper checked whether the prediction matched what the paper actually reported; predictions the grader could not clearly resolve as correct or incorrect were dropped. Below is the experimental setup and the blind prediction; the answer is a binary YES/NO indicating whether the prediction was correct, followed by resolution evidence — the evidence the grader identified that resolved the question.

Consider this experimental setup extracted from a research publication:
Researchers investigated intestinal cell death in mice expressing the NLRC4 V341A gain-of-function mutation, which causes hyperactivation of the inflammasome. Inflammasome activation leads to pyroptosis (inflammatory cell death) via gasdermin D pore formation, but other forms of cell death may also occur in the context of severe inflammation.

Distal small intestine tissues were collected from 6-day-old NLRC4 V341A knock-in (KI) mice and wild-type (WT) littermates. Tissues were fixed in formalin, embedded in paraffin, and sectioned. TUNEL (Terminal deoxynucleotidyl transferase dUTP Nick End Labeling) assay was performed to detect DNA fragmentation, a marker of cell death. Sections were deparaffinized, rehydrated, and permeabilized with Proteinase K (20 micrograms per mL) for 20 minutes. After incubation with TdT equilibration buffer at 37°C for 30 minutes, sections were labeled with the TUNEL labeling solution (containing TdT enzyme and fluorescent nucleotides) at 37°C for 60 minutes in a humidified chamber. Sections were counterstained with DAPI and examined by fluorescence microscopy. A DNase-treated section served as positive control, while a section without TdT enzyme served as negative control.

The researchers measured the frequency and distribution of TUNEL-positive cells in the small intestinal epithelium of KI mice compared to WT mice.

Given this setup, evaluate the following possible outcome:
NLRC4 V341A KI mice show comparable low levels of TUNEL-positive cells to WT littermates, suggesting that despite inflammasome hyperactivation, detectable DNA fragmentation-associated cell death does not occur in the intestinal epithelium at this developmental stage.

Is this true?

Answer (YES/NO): NO